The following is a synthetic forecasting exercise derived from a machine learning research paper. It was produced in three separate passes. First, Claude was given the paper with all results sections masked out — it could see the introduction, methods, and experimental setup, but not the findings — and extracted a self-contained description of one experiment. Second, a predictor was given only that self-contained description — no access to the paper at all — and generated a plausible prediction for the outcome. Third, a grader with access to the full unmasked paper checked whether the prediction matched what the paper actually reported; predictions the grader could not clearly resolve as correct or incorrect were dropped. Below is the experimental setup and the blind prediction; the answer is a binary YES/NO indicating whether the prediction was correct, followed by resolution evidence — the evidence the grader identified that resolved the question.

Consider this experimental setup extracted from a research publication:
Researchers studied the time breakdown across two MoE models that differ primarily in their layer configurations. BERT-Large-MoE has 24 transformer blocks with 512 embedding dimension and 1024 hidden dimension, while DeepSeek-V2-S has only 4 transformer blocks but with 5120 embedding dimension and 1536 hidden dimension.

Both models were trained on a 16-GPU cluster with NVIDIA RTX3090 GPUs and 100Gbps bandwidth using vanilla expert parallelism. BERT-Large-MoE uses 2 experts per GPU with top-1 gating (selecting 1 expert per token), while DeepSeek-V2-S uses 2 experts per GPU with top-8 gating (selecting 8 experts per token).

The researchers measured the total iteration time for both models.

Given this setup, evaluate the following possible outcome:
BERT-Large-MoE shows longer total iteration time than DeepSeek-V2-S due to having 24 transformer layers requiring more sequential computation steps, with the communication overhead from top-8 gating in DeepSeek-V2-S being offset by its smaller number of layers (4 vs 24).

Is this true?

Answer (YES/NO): NO